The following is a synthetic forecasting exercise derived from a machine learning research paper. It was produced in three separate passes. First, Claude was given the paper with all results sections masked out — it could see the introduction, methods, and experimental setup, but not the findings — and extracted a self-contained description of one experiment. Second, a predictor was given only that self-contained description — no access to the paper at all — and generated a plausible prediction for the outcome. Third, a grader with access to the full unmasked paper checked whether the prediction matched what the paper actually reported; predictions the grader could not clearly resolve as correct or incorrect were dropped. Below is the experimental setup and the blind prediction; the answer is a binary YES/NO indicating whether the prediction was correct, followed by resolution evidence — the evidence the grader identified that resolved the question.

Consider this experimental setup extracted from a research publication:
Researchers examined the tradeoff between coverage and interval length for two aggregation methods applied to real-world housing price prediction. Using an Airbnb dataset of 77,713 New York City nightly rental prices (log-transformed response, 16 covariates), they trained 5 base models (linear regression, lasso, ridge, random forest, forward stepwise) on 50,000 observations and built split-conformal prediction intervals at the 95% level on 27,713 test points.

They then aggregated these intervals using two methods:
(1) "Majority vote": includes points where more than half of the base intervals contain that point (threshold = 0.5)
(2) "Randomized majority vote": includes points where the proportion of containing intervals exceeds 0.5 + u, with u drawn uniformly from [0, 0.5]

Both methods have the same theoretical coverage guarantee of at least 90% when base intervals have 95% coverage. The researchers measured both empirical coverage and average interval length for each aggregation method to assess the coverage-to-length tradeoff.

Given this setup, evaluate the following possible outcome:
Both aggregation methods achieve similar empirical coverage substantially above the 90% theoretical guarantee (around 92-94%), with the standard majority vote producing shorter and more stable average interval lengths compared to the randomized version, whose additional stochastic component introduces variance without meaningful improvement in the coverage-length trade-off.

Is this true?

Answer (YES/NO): NO